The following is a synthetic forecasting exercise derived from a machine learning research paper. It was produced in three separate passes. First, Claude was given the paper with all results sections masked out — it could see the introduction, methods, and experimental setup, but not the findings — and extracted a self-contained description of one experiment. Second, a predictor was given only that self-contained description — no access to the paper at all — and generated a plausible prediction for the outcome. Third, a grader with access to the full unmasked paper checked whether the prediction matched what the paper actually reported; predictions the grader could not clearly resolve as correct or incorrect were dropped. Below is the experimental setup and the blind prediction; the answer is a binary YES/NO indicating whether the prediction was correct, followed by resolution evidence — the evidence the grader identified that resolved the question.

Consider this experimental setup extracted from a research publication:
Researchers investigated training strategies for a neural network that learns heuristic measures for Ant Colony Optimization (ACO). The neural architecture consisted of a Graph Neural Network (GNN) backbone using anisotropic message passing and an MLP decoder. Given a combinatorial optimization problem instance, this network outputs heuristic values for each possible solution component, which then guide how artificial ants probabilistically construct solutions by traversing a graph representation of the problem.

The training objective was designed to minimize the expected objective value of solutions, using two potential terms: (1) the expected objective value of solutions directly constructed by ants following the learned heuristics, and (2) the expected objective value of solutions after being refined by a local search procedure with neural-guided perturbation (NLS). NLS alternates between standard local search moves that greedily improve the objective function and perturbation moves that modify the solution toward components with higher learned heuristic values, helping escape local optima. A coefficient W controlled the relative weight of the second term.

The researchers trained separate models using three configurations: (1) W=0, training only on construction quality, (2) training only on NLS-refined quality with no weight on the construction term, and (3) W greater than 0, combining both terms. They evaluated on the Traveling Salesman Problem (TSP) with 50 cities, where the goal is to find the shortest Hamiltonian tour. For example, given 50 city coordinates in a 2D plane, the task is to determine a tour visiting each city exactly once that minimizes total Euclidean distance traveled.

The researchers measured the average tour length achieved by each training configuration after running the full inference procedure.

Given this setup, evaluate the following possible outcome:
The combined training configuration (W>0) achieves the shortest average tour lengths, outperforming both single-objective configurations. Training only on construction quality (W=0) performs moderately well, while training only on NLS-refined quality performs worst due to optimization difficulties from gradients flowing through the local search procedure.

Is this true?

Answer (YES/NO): NO